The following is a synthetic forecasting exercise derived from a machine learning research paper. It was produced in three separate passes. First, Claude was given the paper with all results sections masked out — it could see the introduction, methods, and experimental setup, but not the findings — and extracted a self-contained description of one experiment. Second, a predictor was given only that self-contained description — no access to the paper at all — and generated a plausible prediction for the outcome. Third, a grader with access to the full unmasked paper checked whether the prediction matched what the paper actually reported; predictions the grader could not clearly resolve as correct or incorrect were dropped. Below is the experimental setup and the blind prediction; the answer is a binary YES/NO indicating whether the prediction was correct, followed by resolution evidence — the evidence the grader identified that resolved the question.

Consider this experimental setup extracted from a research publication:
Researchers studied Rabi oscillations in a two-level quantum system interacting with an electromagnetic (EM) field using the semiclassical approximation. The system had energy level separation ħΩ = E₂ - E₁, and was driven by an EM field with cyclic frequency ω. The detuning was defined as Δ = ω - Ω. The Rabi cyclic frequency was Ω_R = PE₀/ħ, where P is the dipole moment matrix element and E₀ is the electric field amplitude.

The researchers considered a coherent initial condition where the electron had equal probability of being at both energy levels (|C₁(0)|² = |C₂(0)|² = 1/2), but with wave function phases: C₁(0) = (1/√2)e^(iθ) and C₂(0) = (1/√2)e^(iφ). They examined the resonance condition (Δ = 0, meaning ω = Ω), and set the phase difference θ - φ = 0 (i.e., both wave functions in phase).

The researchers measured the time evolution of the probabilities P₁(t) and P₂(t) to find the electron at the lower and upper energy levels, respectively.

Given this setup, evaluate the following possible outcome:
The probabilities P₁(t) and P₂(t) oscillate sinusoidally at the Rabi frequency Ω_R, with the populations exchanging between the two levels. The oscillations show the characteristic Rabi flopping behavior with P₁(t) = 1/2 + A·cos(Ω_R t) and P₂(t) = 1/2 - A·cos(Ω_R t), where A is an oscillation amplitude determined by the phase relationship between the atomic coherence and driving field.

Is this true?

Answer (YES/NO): NO